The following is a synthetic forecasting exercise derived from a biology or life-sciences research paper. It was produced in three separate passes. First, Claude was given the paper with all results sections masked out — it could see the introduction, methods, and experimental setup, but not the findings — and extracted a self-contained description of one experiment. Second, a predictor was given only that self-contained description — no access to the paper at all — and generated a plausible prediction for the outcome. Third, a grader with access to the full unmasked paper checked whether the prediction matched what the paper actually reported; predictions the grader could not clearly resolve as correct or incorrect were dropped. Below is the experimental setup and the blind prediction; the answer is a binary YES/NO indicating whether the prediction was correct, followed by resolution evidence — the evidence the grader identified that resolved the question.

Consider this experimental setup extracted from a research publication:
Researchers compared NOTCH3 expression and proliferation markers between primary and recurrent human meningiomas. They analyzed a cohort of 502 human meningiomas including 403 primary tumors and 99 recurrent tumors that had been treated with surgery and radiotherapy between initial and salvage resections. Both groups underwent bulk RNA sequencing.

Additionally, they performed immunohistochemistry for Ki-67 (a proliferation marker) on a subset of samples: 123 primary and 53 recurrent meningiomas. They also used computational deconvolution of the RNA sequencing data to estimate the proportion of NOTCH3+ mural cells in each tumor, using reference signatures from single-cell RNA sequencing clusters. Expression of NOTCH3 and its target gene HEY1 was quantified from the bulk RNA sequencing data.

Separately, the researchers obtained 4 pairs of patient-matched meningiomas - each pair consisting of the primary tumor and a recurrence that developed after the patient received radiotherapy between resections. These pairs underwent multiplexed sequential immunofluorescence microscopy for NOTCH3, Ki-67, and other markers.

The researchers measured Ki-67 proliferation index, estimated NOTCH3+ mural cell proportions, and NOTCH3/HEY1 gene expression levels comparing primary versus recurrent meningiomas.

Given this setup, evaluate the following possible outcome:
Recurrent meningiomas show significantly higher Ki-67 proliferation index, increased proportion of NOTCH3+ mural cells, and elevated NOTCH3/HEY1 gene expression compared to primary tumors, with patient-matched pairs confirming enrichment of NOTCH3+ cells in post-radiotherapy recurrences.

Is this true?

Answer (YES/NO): YES